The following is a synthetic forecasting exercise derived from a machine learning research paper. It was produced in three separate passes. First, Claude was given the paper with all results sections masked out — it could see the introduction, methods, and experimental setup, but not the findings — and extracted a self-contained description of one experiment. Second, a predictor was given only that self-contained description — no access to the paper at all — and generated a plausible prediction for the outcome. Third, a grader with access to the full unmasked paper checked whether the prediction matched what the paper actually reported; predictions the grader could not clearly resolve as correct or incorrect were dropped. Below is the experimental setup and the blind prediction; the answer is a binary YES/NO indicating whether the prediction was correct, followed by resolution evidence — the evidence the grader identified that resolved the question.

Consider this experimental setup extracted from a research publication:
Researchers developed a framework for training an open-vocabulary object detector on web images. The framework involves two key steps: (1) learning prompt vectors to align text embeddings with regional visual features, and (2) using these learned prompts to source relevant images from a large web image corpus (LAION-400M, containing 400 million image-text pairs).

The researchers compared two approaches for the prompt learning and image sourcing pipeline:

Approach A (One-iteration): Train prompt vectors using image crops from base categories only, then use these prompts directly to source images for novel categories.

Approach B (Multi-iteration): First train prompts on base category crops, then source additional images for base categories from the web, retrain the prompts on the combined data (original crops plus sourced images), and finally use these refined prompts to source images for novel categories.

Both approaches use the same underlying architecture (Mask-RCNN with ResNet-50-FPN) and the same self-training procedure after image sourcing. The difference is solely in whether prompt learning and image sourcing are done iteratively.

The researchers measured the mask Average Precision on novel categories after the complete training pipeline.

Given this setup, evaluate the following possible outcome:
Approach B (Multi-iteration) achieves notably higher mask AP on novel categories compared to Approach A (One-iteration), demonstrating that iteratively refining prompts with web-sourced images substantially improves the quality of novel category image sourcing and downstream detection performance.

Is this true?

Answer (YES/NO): YES